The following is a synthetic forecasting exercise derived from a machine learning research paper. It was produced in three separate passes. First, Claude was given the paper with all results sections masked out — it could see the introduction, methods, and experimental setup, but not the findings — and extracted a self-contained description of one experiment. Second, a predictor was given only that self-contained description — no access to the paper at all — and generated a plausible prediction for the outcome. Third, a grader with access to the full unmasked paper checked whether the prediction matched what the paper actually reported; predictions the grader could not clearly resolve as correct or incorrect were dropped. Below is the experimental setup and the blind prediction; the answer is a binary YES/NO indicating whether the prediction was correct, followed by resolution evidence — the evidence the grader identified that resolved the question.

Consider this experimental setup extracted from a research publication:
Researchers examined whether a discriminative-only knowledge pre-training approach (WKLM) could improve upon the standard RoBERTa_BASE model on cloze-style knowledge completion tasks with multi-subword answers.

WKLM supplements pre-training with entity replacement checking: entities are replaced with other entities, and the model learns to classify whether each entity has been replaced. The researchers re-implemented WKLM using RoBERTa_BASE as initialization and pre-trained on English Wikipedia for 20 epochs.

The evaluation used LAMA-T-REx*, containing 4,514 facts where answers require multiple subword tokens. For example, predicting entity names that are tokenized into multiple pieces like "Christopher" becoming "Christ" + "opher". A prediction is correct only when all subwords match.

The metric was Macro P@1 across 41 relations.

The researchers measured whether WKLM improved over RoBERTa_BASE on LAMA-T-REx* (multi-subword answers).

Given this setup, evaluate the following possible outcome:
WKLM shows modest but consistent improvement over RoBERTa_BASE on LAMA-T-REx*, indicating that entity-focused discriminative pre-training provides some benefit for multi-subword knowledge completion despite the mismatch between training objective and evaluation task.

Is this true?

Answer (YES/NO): NO